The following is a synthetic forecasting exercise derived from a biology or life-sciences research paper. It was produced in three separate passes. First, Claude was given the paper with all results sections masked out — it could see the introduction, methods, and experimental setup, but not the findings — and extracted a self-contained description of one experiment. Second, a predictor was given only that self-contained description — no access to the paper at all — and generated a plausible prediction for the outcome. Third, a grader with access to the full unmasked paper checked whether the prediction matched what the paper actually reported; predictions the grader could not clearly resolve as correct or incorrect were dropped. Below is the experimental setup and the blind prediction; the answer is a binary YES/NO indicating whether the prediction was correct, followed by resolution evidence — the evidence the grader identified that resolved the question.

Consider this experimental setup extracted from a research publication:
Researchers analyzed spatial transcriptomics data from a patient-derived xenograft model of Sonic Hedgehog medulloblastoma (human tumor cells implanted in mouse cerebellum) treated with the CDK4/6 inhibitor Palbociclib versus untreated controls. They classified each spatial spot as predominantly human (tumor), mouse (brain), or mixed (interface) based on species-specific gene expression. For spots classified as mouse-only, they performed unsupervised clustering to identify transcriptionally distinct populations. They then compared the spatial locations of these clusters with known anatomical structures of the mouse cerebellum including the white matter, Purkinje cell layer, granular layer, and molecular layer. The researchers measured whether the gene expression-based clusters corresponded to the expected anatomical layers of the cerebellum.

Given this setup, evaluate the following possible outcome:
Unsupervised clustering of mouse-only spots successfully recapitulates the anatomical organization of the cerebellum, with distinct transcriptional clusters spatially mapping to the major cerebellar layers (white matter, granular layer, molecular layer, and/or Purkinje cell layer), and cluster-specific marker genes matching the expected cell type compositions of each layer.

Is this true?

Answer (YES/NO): YES